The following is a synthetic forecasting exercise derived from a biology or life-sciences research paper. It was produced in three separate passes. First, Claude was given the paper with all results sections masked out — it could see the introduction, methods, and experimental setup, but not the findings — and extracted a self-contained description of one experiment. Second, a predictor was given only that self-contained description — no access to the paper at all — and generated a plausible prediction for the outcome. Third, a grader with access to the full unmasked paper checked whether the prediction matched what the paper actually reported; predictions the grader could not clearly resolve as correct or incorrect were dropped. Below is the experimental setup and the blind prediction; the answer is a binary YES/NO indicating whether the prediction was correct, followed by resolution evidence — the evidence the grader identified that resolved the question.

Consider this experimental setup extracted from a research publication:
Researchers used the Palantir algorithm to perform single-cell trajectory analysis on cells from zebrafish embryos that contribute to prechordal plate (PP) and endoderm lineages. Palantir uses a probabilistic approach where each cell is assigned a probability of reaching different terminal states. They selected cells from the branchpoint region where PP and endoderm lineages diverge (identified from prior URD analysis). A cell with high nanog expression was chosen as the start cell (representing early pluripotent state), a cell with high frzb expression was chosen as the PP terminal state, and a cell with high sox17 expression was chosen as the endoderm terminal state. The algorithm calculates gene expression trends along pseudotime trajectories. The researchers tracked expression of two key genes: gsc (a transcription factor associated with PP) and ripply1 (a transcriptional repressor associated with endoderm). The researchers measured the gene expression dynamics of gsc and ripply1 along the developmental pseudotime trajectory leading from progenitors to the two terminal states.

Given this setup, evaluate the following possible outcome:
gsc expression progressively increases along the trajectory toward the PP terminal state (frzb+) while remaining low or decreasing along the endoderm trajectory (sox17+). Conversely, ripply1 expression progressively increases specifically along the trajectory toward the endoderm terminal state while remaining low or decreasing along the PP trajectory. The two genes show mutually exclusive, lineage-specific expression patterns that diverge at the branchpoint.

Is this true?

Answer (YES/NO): NO